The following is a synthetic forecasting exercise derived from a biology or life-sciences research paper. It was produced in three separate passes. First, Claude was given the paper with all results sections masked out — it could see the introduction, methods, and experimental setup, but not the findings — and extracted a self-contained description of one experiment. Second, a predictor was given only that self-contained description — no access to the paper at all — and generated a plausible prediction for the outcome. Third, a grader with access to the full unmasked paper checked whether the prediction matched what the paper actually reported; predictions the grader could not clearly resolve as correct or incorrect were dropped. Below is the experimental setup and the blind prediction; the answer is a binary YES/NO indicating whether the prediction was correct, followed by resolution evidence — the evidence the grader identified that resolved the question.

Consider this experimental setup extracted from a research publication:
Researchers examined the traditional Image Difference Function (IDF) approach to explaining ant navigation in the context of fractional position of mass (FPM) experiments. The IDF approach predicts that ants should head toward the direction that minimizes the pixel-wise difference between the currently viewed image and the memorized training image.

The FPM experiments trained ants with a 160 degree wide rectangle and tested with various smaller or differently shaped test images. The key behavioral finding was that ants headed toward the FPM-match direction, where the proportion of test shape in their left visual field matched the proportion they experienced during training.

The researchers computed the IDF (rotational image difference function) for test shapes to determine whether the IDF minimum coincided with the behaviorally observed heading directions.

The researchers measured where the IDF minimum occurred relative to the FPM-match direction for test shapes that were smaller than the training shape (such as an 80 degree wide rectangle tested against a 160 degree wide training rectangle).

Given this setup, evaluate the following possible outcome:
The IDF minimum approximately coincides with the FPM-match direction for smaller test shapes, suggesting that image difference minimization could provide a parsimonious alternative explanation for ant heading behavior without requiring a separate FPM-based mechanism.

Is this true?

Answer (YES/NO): NO